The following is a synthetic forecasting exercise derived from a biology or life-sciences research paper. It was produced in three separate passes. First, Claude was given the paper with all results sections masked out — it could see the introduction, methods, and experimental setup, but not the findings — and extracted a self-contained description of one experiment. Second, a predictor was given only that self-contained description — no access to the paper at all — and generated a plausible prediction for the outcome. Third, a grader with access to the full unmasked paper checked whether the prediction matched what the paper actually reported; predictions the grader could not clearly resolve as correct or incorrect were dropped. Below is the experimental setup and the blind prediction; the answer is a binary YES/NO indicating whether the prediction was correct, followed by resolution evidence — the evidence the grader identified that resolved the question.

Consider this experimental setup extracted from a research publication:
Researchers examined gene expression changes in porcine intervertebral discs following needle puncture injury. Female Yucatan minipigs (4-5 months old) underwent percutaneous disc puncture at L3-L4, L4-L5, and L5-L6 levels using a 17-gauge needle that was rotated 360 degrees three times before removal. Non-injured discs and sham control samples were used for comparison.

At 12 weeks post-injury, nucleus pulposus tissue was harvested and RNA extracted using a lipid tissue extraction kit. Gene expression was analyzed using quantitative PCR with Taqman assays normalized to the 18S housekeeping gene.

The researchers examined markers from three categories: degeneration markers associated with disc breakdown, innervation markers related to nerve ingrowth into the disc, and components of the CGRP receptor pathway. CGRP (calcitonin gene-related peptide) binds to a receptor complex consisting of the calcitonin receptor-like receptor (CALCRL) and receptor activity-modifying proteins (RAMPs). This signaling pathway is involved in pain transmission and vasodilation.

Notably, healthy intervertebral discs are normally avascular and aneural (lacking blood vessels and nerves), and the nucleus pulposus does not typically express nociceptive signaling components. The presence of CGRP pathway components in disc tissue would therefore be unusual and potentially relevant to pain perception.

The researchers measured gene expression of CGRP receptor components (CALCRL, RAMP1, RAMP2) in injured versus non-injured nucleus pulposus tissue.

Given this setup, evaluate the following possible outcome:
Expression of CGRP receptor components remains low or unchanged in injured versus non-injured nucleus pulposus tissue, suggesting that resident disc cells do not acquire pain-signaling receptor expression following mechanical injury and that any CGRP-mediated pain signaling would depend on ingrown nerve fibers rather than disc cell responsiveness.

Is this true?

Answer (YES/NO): NO